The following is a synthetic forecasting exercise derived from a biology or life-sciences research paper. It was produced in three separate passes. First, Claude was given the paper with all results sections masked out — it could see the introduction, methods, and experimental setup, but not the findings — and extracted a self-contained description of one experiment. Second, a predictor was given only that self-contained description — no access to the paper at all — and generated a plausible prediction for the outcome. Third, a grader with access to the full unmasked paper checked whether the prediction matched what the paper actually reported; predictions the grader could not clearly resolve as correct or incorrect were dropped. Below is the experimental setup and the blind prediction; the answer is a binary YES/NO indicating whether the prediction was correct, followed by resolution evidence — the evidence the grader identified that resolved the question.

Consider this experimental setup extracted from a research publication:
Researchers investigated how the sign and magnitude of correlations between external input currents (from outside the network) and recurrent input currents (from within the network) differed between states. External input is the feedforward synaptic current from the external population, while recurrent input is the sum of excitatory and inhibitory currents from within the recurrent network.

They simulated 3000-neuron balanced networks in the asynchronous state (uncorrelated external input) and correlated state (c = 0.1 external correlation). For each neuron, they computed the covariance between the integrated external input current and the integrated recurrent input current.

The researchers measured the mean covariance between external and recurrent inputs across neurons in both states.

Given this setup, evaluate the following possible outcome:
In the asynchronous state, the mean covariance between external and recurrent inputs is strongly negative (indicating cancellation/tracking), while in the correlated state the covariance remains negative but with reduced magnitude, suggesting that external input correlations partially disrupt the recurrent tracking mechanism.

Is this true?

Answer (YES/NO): NO